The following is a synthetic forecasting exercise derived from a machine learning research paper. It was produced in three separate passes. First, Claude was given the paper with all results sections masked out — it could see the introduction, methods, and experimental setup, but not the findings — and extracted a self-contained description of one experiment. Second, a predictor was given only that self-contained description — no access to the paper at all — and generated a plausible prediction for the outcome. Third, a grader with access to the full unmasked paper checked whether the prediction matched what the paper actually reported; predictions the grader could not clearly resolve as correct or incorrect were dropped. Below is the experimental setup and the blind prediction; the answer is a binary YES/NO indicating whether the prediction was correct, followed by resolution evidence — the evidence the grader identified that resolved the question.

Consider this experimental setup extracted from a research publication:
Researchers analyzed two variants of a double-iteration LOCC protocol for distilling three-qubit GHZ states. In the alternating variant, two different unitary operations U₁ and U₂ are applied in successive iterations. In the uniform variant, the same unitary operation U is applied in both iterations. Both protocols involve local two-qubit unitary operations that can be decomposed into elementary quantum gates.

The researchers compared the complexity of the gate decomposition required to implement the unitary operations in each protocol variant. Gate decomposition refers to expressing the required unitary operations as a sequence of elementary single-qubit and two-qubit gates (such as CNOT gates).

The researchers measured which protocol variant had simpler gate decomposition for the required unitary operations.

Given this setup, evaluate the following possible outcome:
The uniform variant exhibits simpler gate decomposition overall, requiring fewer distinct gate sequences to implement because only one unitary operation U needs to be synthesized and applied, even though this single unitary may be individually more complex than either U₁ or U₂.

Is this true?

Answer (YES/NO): NO